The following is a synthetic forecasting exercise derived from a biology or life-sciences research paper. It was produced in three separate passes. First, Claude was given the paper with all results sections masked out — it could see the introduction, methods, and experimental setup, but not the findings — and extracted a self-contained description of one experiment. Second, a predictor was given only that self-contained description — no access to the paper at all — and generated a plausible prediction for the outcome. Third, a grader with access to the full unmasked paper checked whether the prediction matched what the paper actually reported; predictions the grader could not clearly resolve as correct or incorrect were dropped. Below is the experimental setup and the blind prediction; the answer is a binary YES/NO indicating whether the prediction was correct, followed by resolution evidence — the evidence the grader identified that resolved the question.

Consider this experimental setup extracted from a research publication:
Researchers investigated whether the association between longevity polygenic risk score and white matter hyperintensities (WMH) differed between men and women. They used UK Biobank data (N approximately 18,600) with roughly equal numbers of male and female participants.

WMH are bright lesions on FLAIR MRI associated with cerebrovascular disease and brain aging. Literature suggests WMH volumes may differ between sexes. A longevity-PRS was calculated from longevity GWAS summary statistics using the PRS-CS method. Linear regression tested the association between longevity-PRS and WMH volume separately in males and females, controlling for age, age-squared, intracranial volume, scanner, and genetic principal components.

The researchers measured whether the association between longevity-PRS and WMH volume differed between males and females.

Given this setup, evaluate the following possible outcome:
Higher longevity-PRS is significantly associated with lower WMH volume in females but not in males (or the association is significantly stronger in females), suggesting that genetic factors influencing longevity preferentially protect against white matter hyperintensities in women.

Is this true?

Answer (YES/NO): NO